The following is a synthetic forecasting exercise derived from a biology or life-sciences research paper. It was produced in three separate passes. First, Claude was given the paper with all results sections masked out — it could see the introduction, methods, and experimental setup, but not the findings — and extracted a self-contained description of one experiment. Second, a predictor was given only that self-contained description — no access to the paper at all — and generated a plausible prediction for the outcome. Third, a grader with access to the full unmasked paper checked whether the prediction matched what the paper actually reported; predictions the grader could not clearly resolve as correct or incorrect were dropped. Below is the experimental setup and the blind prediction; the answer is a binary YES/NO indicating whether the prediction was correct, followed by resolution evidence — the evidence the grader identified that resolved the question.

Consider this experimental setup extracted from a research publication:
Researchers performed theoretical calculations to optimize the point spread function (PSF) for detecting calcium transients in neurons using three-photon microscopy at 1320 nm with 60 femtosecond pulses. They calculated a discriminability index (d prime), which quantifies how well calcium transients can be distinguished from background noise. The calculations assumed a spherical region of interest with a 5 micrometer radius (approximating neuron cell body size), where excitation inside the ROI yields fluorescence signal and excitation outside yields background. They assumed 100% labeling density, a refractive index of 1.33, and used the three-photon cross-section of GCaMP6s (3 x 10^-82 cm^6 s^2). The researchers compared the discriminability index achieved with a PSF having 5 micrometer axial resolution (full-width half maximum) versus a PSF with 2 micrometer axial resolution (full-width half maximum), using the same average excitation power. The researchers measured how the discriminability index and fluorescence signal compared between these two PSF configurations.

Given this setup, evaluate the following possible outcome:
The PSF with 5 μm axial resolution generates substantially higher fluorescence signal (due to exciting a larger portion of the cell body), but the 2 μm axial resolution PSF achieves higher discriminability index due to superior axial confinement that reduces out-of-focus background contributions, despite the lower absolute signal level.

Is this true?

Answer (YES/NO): NO